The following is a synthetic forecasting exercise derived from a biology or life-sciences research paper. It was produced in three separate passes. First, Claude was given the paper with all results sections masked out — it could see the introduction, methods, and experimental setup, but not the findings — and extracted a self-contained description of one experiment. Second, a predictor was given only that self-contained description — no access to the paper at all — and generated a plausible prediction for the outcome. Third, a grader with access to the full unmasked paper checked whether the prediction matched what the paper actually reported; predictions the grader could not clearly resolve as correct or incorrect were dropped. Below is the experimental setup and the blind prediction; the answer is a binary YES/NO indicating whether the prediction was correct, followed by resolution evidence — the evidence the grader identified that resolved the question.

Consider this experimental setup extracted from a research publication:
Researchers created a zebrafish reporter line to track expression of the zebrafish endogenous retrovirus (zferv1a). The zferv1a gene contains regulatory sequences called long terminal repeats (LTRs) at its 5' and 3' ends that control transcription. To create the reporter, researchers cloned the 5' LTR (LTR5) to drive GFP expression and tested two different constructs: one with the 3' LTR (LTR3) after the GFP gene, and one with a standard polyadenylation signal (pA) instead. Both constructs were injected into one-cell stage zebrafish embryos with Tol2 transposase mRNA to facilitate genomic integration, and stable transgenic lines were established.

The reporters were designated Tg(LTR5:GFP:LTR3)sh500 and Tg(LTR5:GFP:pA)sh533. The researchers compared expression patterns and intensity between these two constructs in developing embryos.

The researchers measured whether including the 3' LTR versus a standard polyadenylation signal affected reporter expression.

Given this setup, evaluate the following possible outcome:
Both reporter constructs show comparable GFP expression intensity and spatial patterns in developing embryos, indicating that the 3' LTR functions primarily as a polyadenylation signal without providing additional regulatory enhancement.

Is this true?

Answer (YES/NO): NO